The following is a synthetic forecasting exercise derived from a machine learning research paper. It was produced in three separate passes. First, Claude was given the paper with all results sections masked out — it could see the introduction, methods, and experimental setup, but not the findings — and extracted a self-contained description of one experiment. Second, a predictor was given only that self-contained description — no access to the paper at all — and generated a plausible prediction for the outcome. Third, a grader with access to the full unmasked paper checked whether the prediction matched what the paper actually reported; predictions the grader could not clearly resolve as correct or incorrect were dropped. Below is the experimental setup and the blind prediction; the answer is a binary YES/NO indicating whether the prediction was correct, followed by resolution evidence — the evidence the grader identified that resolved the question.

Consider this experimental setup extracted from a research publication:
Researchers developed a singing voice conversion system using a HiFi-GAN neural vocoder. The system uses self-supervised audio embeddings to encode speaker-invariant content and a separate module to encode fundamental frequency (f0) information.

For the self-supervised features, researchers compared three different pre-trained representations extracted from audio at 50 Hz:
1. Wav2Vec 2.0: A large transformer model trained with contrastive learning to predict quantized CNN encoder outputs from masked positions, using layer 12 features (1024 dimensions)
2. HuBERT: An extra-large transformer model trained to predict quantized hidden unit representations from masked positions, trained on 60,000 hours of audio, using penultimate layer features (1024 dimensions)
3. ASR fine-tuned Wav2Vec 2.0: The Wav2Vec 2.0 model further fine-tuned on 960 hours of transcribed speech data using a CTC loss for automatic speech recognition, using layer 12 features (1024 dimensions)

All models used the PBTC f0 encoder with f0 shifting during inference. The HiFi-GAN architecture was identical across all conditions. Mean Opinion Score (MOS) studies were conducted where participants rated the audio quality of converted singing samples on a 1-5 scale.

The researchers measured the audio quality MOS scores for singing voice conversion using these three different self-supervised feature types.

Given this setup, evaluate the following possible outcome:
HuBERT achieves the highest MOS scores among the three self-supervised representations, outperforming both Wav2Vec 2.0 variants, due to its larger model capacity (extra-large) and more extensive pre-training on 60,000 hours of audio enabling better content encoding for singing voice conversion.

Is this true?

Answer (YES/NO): NO